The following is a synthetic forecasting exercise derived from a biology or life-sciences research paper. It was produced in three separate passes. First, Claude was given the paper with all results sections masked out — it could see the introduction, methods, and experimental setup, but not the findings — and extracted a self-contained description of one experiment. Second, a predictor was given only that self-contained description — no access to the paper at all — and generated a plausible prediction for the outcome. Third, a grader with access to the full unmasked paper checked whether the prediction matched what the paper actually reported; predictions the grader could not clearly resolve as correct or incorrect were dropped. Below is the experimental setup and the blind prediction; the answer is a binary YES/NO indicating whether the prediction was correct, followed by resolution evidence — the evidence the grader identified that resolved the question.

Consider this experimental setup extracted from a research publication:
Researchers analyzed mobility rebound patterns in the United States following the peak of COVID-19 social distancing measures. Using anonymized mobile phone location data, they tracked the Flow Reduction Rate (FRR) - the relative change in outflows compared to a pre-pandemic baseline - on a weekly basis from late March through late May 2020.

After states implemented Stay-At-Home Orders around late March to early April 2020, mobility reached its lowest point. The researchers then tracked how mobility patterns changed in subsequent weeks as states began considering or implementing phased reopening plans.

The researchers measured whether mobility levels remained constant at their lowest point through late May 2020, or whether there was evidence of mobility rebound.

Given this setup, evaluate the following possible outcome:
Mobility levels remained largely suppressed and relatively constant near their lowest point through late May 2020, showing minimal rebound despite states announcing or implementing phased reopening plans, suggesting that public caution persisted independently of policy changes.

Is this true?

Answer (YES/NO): NO